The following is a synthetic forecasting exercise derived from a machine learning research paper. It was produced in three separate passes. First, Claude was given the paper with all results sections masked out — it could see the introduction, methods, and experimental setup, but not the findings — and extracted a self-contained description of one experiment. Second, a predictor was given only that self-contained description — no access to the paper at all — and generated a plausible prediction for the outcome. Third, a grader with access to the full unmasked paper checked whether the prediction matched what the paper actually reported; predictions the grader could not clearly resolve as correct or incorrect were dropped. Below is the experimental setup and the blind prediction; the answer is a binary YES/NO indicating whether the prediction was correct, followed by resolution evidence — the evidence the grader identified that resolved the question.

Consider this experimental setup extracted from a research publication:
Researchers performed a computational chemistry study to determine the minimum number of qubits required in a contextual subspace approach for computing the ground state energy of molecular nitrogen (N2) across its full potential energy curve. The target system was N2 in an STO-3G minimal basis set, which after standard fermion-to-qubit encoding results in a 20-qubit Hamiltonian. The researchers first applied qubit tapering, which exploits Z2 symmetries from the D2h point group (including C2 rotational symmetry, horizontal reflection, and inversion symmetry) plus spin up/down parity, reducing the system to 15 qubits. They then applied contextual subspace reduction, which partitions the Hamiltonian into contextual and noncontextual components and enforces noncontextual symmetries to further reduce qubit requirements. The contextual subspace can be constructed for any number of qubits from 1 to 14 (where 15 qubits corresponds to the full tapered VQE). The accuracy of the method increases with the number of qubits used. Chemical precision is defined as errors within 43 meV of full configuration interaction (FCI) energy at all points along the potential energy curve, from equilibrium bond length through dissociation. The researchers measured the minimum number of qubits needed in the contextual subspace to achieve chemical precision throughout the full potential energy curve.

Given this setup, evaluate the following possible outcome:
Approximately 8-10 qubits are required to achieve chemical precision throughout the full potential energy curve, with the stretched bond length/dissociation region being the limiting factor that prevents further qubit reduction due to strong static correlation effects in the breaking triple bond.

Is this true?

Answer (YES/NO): NO